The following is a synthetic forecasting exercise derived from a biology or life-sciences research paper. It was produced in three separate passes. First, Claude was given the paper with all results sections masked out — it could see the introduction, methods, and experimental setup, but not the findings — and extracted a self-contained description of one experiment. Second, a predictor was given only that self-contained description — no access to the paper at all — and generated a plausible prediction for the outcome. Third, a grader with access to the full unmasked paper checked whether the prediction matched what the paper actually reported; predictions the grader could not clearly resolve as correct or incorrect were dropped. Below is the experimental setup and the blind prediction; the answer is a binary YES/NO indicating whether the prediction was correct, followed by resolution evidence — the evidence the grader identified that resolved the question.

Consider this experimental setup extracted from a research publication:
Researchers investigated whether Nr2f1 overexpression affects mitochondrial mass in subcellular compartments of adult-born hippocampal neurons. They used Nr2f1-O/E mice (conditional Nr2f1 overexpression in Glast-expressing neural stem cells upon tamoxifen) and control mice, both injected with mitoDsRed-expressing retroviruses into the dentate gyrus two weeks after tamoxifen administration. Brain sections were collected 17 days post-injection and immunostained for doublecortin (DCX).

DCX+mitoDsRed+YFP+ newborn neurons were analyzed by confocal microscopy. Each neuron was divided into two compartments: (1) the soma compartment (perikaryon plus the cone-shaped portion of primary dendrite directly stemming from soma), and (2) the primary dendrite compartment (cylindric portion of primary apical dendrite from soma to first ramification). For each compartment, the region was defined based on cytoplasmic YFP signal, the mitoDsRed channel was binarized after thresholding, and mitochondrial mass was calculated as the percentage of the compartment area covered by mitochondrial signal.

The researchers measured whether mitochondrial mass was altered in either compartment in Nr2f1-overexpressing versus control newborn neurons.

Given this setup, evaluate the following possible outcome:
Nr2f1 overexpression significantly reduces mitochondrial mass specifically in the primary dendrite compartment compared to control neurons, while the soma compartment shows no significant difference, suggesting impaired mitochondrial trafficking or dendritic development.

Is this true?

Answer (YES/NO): NO